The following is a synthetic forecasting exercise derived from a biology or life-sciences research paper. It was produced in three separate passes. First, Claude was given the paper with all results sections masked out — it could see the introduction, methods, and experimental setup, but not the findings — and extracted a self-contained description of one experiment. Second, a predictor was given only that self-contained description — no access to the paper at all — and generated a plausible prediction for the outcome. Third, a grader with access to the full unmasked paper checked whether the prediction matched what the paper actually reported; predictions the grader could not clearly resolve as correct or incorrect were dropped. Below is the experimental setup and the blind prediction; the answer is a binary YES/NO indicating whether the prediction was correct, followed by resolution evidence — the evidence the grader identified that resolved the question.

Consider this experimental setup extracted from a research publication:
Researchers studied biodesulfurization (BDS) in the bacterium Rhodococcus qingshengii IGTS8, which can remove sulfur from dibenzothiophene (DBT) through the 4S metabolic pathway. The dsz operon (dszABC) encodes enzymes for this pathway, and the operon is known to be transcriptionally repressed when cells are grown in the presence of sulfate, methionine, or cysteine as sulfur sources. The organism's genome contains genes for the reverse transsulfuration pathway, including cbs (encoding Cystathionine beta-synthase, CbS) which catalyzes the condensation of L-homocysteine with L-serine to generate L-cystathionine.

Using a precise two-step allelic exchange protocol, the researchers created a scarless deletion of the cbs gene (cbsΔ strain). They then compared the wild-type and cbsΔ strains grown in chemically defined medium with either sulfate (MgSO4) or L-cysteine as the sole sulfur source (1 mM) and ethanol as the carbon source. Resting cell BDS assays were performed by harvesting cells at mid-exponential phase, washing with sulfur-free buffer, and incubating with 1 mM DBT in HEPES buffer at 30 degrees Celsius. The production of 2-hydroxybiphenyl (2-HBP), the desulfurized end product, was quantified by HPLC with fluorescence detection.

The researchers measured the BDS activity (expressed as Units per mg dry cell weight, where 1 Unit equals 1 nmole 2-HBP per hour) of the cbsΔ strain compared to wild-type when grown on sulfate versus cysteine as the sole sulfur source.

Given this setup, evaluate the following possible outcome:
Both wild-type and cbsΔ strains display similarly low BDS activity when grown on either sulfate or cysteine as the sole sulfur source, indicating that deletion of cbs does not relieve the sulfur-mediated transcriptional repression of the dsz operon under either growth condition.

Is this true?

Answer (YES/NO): NO